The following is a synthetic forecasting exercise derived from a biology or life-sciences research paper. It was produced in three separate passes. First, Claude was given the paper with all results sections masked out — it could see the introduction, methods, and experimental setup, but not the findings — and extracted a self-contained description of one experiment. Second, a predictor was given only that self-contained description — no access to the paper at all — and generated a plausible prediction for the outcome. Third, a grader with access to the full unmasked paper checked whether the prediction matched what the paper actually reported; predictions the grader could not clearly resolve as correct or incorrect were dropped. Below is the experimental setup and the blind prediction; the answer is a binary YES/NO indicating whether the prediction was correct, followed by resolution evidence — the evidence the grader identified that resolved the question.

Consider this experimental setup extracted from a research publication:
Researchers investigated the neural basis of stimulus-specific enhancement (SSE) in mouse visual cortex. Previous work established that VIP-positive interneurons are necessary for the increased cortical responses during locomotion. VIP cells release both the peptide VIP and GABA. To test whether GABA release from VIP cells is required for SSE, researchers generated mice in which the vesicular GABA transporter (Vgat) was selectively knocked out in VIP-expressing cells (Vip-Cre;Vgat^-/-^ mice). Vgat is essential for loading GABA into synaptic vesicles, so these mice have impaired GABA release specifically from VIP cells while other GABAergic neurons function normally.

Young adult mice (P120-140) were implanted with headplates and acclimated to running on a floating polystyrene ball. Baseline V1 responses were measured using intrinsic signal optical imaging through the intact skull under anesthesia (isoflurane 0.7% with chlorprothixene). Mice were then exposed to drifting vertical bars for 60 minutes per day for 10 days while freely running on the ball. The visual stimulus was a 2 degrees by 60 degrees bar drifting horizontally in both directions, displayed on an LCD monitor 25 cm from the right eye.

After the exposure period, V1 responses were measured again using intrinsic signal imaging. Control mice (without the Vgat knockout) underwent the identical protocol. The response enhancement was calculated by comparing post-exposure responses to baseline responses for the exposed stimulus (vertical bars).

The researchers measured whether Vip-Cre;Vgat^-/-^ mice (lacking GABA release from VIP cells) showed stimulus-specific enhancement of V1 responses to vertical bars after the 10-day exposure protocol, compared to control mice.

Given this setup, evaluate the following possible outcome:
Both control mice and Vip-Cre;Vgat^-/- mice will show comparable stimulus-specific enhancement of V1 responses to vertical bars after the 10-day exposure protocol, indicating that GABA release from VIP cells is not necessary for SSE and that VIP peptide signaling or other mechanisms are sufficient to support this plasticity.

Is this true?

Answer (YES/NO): NO